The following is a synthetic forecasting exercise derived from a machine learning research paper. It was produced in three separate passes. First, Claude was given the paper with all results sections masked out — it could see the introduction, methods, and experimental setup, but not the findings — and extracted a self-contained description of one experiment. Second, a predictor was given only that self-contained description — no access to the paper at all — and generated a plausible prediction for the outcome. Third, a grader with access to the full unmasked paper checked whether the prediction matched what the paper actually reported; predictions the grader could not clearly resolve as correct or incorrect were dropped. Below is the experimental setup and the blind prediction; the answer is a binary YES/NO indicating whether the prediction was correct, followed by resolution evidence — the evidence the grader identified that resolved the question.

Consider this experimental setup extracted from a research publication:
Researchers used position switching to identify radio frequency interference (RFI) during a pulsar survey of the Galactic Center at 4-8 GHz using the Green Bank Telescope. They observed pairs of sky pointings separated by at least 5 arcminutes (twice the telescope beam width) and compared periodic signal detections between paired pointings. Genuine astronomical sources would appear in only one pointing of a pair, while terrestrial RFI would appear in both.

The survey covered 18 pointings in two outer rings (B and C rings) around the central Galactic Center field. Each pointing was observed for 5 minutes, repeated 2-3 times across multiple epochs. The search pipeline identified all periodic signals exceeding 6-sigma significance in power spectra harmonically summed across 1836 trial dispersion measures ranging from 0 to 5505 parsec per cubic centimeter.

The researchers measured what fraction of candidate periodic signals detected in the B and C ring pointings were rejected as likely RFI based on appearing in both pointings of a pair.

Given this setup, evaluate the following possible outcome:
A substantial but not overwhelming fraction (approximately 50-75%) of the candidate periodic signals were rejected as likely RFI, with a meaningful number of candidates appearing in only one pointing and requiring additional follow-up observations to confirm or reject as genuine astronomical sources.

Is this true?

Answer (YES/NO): NO